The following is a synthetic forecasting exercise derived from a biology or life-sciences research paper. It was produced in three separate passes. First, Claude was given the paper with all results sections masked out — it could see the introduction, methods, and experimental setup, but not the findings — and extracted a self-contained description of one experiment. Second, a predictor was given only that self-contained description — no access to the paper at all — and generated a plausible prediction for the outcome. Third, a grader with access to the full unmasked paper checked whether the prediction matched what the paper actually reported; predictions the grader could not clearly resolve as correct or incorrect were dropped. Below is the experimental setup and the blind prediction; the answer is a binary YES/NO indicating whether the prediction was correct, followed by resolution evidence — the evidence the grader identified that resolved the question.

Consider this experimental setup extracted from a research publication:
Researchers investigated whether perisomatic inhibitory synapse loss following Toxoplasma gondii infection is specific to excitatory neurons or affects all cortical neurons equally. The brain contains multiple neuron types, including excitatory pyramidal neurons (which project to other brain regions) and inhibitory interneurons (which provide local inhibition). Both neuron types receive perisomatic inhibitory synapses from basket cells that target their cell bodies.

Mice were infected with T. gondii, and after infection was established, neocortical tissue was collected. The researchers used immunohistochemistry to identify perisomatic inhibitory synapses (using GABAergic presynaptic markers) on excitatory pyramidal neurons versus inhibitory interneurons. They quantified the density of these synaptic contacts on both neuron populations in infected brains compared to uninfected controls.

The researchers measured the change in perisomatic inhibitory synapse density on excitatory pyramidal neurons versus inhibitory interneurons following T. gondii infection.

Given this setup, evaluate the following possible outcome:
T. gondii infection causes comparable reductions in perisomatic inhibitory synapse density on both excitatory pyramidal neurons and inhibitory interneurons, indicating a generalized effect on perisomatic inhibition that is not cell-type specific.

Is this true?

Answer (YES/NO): NO